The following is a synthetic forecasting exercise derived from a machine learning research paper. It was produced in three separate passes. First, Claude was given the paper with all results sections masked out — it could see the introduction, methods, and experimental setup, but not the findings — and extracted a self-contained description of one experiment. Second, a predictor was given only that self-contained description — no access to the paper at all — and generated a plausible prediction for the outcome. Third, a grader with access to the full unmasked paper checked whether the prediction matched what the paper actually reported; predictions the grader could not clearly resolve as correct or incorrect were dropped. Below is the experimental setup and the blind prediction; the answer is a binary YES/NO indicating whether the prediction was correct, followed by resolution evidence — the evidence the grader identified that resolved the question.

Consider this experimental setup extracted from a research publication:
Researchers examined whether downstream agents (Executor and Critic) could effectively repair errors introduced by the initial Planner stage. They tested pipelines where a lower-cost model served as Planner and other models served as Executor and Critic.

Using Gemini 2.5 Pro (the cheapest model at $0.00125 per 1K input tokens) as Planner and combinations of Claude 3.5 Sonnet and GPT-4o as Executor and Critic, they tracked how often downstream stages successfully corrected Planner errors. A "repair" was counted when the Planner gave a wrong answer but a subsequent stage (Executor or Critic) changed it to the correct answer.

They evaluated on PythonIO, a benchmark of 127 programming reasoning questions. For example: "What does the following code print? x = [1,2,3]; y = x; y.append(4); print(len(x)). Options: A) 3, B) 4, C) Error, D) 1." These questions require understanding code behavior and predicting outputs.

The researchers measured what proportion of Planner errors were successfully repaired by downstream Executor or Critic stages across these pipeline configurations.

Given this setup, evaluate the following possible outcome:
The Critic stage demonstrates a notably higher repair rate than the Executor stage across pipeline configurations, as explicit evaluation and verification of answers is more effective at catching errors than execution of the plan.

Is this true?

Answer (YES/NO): NO